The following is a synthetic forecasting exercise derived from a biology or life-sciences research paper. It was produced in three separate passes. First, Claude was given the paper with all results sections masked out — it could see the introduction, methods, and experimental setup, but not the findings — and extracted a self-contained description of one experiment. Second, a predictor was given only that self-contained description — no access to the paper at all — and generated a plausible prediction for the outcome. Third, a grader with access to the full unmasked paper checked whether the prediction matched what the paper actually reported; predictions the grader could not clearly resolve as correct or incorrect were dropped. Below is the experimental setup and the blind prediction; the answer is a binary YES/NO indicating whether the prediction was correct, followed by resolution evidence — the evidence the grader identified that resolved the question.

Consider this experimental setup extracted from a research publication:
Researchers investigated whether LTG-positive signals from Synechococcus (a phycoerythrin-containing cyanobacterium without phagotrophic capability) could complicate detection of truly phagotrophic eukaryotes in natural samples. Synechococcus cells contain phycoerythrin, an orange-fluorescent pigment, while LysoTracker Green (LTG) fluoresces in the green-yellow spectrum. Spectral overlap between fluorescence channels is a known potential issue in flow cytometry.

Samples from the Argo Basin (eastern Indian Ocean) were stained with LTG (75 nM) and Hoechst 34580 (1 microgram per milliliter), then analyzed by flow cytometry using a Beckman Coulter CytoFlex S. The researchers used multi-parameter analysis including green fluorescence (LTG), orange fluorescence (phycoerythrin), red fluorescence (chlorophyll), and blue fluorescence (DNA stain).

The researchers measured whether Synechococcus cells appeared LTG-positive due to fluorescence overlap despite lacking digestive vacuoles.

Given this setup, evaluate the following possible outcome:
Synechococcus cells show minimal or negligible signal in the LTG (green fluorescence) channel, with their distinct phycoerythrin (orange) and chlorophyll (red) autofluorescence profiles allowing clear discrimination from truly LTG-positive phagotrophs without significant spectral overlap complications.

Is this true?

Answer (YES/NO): NO